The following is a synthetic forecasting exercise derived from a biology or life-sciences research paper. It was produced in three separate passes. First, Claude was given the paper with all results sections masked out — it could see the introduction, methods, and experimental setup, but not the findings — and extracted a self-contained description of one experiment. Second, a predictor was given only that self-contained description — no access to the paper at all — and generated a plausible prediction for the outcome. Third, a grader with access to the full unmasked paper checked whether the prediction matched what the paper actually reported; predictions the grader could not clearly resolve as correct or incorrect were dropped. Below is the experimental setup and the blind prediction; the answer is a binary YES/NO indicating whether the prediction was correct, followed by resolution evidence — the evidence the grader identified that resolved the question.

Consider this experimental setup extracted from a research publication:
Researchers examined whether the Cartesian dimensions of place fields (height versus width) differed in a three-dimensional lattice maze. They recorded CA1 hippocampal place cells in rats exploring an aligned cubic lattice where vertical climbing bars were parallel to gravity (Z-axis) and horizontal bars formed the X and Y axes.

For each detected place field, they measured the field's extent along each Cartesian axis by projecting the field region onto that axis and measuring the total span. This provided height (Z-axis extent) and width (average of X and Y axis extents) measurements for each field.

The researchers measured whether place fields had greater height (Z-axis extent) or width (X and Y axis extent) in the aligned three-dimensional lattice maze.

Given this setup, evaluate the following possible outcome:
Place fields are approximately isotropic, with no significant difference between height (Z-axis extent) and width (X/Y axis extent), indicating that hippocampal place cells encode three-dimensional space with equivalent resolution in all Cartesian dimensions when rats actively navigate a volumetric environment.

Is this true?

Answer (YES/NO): NO